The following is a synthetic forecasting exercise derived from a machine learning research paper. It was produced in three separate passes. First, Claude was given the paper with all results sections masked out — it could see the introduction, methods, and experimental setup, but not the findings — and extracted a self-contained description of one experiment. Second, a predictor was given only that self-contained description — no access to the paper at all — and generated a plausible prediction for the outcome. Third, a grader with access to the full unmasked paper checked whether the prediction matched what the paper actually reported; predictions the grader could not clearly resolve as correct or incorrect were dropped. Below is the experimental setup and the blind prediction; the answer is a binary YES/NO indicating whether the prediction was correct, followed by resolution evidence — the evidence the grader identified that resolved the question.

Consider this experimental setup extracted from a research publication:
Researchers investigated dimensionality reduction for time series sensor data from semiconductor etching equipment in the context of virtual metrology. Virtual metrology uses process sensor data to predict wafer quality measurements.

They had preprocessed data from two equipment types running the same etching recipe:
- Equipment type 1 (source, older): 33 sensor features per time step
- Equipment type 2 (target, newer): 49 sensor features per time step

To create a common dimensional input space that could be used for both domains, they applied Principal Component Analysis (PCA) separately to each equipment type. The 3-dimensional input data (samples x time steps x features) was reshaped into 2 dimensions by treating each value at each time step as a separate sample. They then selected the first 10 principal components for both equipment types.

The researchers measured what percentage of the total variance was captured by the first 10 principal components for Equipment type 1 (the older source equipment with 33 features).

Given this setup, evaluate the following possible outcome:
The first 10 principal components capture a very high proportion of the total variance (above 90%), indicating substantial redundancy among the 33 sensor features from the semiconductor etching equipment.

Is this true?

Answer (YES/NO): YES